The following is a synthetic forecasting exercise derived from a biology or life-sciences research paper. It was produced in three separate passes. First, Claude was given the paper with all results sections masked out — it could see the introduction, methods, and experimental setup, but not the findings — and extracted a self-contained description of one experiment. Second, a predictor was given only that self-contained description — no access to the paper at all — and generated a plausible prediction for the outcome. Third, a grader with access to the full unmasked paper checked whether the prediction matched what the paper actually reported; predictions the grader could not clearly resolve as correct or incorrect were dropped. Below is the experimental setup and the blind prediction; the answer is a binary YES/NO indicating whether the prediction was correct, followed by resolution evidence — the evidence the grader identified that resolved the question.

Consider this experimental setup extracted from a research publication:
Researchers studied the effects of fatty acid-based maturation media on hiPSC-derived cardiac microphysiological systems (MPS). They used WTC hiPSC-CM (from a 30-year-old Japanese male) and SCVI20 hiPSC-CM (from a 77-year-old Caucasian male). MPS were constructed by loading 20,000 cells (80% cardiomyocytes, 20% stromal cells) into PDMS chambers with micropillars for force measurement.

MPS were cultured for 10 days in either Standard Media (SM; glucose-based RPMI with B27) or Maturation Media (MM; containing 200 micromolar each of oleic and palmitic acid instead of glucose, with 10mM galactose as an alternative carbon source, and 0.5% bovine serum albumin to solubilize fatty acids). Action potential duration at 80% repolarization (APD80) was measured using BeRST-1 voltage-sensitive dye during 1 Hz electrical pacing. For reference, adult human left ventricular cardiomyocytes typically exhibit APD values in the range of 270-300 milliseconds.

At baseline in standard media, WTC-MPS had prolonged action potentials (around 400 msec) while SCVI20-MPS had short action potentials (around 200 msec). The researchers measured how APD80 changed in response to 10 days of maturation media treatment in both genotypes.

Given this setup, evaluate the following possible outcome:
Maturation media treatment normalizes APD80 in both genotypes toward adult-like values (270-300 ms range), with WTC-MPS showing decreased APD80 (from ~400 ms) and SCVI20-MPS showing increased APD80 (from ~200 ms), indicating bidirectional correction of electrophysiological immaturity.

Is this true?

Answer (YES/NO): YES